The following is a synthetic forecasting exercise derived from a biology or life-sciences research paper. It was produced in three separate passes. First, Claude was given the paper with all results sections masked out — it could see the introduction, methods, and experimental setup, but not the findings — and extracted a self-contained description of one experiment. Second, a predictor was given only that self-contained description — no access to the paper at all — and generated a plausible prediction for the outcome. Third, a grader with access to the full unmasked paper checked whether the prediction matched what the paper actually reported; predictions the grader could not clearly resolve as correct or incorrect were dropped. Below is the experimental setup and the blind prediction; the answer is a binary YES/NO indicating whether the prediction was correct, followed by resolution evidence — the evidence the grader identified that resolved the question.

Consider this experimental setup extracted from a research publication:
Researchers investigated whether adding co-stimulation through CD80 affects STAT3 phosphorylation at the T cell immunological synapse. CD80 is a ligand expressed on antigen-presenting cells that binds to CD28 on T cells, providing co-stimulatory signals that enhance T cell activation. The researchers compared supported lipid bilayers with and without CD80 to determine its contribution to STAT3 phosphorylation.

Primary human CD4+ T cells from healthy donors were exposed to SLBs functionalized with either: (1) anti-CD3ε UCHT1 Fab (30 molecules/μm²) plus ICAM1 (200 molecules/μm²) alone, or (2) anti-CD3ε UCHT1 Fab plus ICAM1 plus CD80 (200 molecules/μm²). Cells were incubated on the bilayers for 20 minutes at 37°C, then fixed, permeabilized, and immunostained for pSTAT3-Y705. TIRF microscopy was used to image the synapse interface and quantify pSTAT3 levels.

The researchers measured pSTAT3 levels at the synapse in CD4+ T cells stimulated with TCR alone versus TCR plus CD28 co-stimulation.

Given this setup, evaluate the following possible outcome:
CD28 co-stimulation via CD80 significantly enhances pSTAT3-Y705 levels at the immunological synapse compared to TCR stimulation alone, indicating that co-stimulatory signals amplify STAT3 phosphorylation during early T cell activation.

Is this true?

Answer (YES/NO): NO